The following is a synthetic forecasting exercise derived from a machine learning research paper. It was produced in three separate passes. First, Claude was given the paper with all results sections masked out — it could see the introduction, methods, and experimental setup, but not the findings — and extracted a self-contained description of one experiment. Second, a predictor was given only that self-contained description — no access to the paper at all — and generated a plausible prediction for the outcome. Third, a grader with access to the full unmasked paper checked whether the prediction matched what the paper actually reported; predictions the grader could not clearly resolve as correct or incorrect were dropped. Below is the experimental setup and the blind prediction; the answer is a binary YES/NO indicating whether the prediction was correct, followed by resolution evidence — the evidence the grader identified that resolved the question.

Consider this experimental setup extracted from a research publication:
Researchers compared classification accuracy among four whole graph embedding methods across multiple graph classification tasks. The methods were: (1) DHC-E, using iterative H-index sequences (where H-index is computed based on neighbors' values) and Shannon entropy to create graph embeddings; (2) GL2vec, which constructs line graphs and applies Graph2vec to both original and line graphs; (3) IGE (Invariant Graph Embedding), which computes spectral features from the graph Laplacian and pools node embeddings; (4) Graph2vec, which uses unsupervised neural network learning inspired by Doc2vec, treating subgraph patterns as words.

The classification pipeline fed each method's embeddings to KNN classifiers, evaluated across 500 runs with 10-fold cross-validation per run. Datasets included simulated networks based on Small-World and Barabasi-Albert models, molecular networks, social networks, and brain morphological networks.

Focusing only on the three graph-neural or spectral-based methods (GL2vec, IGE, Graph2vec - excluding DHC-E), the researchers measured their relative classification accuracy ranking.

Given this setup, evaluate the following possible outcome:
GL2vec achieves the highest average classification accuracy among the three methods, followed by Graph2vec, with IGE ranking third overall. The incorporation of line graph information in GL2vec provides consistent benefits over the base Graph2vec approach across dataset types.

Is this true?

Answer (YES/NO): NO